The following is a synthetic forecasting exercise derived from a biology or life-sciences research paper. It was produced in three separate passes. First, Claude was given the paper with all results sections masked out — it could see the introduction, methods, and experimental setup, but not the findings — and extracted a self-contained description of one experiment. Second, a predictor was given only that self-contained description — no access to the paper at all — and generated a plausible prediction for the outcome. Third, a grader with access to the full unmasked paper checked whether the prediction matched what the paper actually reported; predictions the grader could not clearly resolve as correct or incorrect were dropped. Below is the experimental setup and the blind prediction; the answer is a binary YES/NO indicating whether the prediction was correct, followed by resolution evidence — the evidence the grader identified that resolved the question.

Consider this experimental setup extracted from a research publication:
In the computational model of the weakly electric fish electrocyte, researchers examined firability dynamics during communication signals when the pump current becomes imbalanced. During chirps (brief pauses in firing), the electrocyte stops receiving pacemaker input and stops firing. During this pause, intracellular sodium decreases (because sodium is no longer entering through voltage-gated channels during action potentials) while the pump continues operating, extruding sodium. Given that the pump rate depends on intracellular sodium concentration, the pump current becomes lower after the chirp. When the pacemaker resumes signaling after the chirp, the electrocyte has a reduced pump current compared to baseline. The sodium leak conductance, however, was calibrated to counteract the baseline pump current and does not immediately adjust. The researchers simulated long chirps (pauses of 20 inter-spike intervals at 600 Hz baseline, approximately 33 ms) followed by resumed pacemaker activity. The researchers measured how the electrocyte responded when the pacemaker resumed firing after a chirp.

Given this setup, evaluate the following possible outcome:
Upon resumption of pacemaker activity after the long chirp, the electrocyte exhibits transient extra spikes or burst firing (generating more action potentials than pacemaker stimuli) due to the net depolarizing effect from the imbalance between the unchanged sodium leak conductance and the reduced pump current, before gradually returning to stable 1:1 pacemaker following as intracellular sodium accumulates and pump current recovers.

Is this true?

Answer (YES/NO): NO